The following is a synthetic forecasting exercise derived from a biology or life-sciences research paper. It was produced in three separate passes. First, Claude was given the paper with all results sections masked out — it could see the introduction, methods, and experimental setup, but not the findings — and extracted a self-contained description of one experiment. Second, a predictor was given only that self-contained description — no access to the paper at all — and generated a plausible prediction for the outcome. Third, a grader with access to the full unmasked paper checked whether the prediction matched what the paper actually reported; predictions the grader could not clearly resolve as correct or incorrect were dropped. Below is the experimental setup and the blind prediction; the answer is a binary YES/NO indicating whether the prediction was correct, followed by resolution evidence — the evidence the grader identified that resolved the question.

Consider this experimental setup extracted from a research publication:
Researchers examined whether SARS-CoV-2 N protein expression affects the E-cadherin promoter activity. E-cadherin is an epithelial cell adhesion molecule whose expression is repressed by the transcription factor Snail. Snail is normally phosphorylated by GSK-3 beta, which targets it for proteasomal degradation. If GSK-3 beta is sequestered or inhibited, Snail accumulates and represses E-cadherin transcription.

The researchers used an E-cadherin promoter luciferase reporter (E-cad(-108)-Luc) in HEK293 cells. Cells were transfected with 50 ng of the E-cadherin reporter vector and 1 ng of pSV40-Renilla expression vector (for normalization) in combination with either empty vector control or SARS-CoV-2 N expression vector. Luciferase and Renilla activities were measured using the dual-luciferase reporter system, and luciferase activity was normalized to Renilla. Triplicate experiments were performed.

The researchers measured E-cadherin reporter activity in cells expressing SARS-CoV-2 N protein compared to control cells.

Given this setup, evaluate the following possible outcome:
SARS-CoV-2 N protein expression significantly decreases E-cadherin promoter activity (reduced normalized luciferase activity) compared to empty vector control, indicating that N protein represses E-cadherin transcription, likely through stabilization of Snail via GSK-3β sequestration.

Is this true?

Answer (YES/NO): NO